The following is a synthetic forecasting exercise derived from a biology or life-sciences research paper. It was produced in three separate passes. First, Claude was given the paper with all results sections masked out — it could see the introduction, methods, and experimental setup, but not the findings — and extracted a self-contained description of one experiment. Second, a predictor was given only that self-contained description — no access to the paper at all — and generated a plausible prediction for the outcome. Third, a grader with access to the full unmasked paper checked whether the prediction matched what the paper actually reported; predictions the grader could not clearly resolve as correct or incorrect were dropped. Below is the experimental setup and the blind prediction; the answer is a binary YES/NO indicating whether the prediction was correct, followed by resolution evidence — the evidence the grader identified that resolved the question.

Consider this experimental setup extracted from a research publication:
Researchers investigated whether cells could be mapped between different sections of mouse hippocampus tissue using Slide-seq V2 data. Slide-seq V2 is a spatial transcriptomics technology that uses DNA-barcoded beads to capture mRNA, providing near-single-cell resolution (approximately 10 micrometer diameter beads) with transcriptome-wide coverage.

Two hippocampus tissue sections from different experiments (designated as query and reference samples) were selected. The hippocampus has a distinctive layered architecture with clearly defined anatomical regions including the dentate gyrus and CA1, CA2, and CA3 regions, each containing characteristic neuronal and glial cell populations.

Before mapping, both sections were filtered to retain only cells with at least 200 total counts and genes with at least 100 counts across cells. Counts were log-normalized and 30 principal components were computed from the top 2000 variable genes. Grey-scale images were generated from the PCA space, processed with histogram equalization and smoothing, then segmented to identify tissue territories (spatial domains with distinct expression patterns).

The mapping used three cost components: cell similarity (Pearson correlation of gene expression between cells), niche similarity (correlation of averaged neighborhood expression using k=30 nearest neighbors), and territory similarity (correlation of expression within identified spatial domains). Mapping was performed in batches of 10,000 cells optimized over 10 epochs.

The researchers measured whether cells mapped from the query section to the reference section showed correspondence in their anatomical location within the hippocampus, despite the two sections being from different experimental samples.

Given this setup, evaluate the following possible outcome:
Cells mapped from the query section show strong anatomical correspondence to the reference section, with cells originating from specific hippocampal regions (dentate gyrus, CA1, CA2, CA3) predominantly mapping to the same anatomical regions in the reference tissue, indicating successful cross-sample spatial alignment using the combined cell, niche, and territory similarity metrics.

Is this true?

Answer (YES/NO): YES